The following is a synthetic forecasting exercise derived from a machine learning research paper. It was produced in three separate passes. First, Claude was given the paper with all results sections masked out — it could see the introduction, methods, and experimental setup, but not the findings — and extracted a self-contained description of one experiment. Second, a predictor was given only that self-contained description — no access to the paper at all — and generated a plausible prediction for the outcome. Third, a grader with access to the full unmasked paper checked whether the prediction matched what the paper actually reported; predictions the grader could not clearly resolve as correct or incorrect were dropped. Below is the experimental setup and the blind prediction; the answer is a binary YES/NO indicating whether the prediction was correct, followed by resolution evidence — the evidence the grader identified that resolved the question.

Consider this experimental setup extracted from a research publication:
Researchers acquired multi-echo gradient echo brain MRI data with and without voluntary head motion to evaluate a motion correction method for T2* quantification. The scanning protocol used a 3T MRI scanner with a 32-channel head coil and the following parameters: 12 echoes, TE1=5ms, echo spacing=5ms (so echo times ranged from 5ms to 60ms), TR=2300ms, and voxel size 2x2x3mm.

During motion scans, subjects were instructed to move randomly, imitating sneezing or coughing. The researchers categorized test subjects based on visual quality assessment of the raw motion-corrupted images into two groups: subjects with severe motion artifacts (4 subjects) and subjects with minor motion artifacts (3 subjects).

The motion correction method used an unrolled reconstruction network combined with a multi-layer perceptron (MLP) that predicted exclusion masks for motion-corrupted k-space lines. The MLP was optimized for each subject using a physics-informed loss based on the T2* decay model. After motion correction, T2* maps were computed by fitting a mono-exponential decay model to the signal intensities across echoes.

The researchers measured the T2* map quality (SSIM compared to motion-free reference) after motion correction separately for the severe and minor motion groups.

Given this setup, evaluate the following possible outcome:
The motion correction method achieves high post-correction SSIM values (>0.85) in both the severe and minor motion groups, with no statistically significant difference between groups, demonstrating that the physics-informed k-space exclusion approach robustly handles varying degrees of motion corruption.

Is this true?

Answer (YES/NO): NO